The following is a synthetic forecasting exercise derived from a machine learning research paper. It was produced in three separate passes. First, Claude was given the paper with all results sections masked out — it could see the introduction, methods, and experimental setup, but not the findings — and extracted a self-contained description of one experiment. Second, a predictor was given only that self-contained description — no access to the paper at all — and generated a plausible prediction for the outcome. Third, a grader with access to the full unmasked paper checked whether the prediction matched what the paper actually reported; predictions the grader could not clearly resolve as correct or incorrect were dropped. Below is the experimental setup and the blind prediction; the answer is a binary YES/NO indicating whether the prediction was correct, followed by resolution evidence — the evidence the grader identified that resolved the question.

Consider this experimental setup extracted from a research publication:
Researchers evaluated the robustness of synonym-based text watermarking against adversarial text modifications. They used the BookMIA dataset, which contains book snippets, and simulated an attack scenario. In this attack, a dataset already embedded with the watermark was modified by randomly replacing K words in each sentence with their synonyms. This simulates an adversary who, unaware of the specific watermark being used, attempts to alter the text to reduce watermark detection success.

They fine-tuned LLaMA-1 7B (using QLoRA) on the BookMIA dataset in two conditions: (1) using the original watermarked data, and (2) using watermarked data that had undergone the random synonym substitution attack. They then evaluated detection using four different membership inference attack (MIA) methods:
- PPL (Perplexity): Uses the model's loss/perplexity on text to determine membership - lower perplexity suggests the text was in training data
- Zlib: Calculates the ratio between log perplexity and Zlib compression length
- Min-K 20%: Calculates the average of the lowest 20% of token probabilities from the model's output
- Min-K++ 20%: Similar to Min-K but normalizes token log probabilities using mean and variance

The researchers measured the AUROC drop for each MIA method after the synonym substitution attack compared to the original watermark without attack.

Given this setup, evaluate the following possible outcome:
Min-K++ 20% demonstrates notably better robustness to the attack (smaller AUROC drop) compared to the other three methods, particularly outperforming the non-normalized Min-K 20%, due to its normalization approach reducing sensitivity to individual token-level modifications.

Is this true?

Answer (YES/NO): YES